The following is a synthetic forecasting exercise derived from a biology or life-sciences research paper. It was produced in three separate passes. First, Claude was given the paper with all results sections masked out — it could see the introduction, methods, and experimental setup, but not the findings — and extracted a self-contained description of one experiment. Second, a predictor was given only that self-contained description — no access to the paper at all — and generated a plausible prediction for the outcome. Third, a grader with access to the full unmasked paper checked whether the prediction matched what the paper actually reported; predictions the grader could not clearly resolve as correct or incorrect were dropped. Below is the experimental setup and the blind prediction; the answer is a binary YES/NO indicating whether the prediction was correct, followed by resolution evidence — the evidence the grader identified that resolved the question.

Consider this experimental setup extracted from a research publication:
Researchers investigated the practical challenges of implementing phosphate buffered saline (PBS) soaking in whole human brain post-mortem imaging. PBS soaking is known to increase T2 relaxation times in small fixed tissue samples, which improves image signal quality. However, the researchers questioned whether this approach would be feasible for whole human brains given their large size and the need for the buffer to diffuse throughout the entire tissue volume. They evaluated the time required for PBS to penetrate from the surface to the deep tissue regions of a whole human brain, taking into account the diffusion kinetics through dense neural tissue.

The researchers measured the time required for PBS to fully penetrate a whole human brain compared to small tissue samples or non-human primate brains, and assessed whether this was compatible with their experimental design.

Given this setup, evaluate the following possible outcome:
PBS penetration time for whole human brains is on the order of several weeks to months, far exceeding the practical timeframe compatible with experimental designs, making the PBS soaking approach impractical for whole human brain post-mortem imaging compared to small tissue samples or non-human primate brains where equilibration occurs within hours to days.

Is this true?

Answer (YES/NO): YES